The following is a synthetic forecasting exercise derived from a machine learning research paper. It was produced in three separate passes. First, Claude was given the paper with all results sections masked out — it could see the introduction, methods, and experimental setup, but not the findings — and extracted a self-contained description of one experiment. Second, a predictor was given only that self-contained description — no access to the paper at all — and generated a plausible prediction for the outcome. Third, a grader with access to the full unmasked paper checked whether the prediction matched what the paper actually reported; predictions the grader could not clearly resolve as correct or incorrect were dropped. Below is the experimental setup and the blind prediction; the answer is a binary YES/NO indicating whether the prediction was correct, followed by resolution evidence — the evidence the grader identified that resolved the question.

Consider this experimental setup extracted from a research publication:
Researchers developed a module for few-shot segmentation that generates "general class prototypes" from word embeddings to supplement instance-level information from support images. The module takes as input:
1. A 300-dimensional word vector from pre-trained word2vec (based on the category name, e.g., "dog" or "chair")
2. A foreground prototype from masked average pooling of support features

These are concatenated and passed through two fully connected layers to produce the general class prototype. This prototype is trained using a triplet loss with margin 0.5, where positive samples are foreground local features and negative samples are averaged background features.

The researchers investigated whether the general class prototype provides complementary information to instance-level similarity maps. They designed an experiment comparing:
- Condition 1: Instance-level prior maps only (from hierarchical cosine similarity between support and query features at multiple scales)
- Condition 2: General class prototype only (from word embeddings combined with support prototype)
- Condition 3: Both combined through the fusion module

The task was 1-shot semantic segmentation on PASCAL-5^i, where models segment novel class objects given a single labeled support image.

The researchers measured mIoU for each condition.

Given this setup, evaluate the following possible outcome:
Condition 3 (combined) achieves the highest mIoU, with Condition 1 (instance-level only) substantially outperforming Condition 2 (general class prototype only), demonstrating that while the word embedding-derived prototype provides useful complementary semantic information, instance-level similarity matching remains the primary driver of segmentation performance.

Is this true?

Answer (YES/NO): YES